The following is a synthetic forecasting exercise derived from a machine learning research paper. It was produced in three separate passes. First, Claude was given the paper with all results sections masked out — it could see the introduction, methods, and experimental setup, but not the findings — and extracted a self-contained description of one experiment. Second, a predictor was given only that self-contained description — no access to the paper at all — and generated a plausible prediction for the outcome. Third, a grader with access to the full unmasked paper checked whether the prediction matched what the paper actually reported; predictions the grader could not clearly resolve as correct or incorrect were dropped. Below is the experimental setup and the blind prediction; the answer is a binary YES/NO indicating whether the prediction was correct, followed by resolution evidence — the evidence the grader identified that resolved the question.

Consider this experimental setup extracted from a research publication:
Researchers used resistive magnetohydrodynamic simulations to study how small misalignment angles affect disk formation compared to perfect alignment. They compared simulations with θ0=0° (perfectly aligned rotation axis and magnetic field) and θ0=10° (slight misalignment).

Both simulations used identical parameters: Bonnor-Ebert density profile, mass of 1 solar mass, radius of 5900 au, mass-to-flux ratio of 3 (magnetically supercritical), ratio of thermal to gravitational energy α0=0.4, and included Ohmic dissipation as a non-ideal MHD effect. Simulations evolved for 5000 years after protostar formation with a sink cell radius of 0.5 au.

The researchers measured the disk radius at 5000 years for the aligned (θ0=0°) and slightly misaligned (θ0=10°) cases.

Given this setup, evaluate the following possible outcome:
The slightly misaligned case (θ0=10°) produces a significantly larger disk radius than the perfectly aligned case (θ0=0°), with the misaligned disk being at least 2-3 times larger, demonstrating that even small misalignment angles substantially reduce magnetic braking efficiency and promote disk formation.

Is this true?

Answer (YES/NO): YES